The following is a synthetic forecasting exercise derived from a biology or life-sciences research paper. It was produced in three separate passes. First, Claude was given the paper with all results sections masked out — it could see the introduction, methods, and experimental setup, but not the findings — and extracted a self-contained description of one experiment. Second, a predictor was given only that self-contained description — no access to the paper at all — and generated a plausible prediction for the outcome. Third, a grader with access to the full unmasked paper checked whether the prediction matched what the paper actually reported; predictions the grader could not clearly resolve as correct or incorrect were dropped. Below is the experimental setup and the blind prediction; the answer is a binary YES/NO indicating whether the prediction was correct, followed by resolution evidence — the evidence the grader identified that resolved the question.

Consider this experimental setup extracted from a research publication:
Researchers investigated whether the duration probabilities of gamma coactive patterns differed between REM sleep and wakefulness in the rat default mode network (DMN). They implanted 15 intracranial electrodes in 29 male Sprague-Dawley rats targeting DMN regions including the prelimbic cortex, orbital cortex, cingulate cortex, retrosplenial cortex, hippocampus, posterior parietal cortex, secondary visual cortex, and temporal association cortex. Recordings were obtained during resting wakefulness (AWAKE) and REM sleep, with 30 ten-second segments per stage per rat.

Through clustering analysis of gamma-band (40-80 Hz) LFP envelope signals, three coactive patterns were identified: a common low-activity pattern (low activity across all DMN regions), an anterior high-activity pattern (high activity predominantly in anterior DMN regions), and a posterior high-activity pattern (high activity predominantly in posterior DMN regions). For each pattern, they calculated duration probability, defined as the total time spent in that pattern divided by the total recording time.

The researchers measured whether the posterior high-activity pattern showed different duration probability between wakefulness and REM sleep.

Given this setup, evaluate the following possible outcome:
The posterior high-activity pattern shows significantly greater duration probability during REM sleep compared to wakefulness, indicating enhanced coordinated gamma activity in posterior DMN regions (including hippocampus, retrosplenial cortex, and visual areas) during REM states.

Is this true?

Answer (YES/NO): YES